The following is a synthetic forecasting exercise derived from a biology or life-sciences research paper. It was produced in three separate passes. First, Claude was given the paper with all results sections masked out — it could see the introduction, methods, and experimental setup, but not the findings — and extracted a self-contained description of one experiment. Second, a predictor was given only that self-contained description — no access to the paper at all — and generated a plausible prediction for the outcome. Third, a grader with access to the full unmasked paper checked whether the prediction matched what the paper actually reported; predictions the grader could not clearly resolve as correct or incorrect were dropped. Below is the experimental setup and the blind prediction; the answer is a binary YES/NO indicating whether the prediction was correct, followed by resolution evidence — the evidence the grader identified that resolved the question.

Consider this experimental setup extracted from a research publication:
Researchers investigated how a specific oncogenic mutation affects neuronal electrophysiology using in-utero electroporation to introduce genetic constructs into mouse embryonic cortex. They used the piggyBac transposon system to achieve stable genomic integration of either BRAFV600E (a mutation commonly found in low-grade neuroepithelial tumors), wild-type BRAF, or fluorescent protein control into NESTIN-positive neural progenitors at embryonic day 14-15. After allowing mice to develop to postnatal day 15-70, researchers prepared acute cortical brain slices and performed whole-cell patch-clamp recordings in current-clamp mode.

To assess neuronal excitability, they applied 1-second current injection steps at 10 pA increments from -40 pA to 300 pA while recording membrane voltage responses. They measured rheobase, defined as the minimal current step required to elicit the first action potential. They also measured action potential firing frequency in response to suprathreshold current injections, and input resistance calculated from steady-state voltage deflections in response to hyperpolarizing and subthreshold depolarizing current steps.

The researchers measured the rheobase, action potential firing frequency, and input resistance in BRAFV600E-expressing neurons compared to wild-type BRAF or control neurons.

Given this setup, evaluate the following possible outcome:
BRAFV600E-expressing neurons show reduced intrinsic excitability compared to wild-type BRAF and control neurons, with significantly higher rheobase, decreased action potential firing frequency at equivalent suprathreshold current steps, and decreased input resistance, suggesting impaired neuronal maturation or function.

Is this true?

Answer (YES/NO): NO